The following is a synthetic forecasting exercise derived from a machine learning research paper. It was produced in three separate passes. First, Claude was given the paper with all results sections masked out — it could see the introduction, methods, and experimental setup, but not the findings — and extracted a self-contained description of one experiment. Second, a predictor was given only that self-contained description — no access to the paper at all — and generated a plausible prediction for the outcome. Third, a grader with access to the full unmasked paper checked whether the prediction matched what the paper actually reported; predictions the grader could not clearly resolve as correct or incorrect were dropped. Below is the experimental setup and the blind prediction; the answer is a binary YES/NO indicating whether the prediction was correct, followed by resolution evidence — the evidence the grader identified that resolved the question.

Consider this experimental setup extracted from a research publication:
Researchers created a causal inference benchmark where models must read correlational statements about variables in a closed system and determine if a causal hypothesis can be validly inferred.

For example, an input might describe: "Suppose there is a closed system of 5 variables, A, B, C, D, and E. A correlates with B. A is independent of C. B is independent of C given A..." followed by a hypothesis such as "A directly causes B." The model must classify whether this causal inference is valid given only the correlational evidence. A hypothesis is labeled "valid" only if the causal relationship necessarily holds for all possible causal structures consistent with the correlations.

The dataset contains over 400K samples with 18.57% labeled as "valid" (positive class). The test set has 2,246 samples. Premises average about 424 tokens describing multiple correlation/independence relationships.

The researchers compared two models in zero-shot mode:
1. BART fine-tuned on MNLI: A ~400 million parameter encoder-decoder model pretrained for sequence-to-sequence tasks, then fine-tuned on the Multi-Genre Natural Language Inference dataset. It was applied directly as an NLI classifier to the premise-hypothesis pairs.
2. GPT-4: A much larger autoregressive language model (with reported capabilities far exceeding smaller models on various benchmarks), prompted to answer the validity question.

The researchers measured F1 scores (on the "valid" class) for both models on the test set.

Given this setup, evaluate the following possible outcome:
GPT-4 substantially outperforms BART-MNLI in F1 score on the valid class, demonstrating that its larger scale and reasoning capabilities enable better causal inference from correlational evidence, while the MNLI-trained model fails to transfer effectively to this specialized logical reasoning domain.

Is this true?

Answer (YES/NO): NO